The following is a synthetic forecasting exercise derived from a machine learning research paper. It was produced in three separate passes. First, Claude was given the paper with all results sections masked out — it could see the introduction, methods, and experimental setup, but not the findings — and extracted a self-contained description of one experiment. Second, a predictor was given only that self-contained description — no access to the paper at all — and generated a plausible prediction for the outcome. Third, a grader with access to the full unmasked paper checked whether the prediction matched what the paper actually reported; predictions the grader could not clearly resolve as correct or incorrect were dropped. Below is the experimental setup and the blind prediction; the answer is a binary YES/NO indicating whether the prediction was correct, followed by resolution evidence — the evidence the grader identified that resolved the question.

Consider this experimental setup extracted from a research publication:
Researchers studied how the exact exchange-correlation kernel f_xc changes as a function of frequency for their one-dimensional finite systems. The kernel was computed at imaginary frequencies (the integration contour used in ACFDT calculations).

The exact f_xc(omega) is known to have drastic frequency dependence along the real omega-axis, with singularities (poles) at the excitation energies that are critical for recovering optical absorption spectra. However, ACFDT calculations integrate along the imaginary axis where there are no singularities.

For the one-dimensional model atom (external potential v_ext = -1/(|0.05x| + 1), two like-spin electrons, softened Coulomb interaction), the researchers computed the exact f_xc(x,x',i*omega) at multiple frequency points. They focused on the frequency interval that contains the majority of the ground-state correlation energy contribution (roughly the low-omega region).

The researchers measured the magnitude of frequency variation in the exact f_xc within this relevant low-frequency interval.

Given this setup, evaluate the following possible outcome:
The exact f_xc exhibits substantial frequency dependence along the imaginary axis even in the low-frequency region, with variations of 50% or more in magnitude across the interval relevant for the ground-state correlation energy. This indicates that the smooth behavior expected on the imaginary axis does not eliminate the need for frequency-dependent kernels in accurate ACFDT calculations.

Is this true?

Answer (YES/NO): NO